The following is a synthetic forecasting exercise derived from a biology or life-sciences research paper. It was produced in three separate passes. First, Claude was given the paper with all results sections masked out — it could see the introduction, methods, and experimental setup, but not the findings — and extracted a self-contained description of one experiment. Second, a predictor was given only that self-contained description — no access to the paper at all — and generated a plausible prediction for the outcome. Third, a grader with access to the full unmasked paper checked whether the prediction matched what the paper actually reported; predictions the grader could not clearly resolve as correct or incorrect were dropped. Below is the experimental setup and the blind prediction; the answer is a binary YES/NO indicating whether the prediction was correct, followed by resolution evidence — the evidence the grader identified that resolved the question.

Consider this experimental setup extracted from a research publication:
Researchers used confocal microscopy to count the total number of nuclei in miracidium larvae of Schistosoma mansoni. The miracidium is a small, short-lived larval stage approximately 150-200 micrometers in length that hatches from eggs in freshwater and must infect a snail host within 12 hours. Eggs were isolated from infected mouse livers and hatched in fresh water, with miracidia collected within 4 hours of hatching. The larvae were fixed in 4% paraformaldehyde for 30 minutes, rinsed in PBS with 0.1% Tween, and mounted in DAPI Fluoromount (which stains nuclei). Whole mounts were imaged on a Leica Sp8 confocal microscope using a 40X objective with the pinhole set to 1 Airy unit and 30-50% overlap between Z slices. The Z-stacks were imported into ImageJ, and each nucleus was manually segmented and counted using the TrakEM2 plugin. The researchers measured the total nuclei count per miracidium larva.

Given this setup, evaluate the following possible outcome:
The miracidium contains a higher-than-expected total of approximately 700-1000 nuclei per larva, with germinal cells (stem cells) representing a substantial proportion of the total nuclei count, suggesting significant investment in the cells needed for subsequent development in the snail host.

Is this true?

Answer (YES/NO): NO